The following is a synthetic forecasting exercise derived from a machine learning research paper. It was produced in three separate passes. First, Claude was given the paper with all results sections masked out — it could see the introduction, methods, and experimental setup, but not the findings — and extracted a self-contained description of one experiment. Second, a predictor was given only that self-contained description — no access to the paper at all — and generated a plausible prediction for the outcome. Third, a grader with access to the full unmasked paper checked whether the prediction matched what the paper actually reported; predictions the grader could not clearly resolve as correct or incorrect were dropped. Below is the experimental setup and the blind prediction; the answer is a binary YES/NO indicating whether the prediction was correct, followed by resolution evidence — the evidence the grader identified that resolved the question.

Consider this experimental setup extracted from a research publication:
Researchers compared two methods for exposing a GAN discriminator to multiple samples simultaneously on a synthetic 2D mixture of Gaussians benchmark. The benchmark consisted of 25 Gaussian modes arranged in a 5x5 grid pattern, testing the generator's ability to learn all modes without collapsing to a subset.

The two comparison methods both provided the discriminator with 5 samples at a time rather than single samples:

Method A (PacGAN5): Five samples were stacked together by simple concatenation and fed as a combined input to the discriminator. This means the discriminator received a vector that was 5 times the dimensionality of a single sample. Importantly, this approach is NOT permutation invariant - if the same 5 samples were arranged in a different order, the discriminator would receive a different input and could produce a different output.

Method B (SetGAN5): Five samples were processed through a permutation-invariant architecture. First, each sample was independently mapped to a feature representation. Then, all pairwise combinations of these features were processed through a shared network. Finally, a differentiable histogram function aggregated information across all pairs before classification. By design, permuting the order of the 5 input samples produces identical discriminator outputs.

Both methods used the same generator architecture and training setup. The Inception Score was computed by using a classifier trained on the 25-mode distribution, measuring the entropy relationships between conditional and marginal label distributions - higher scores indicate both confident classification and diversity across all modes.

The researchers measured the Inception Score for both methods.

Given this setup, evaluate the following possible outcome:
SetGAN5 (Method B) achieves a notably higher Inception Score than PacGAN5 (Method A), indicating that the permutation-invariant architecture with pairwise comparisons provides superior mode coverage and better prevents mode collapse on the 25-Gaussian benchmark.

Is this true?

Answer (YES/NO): NO